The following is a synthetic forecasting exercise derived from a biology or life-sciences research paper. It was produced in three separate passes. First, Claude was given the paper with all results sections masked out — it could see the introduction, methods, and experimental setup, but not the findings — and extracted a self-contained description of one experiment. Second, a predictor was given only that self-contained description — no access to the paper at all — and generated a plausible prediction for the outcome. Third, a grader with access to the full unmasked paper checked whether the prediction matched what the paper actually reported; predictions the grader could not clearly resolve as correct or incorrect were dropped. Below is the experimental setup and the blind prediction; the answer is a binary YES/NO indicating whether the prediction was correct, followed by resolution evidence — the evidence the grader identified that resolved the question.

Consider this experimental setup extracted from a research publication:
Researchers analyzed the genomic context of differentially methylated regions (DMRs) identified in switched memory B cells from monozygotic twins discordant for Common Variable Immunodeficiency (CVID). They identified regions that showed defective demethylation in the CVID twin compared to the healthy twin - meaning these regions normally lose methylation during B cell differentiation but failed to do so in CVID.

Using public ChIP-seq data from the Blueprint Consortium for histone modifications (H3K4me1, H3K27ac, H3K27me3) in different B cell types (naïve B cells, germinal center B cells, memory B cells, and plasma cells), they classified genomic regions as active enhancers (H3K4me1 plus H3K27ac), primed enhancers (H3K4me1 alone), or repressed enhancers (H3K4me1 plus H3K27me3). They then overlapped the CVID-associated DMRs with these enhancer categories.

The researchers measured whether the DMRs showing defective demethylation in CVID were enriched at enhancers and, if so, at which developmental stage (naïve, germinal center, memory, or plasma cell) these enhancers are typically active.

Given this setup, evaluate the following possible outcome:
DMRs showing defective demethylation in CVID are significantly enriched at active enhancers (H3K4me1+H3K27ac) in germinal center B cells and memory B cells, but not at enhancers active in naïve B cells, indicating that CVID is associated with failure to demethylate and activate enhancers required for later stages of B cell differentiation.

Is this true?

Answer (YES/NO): NO